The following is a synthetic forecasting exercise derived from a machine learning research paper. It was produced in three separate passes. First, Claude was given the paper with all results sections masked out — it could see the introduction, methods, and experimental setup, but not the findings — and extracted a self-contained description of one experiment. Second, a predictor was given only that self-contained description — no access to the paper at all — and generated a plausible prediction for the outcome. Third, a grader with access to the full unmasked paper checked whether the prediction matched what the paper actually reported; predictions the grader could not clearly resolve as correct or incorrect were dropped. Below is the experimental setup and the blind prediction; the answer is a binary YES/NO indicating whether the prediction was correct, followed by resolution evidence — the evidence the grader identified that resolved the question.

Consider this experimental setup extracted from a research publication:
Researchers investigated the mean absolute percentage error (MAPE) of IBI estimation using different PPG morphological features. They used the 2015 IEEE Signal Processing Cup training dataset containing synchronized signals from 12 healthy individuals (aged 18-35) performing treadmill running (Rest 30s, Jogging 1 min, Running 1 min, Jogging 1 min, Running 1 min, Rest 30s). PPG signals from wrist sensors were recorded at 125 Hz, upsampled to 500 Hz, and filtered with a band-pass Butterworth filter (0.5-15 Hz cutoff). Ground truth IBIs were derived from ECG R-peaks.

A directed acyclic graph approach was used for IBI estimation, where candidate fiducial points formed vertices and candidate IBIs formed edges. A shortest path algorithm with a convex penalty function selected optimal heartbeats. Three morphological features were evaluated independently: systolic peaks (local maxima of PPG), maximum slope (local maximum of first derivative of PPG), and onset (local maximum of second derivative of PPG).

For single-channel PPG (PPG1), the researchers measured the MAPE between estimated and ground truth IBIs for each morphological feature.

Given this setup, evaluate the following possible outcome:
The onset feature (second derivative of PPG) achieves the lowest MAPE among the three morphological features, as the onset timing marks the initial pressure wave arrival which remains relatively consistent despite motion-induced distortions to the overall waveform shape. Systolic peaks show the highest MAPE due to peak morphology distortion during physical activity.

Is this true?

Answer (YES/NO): YES